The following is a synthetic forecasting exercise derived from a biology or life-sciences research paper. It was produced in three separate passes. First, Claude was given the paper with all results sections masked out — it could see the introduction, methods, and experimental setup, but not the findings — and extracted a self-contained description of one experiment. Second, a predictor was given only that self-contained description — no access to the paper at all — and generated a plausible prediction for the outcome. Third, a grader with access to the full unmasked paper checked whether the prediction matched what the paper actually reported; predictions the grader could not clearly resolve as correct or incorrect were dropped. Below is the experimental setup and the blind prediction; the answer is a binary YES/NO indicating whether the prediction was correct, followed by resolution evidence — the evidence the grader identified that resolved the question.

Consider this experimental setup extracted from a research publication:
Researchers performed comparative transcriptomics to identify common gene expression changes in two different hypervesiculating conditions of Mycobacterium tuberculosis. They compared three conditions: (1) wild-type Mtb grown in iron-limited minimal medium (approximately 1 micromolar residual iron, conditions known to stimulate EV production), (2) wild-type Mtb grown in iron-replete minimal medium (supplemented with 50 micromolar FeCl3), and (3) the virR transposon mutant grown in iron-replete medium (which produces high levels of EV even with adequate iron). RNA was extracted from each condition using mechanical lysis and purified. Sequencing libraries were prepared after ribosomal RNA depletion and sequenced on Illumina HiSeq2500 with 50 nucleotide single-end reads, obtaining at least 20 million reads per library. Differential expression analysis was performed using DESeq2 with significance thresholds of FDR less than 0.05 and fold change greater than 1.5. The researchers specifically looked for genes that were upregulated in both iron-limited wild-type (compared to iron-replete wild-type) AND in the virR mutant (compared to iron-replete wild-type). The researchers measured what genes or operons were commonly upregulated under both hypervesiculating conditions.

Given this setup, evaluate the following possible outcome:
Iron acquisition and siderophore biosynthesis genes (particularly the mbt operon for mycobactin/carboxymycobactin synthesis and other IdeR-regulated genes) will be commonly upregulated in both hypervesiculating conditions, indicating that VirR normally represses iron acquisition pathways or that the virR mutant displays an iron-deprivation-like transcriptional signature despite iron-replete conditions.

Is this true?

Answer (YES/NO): NO